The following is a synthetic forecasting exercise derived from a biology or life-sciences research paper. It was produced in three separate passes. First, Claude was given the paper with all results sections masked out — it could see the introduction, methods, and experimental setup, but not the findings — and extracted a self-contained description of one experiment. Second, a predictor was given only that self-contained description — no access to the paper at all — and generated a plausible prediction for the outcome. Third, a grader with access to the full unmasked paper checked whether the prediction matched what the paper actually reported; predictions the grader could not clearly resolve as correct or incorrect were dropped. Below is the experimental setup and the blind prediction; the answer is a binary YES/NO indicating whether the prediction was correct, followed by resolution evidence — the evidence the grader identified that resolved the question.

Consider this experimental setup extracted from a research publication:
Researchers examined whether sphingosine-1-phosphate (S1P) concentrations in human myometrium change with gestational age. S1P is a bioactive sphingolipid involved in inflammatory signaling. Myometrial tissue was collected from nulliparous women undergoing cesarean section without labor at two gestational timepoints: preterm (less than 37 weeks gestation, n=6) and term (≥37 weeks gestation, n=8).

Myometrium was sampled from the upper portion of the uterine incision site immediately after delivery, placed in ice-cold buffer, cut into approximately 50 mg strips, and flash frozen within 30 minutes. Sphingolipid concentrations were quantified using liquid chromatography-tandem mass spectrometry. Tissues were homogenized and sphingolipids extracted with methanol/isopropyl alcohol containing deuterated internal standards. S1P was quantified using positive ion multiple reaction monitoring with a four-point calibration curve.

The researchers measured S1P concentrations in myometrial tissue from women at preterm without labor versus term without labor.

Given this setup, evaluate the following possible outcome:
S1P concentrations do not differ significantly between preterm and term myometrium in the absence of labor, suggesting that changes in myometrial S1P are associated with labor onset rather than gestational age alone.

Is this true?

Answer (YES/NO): NO